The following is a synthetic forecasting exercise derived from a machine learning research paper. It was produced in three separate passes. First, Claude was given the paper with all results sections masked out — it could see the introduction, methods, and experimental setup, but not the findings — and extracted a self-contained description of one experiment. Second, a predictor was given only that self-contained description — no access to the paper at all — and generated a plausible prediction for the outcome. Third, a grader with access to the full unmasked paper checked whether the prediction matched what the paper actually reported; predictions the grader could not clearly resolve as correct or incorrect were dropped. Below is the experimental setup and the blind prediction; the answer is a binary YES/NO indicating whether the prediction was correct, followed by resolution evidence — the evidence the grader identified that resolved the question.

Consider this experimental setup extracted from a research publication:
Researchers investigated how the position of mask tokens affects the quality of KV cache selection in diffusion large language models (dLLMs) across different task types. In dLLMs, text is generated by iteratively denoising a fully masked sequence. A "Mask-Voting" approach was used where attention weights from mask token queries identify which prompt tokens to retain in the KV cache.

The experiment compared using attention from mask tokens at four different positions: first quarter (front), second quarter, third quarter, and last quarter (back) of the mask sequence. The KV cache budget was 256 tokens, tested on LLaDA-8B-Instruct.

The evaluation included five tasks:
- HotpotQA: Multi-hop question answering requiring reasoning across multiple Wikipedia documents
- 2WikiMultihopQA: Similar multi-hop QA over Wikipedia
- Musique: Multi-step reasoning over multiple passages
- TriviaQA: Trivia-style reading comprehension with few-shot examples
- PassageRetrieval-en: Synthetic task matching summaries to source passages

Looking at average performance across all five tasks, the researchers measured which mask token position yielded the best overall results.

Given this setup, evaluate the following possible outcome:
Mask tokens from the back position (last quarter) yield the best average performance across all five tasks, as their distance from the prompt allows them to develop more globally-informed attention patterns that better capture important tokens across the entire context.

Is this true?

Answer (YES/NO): YES